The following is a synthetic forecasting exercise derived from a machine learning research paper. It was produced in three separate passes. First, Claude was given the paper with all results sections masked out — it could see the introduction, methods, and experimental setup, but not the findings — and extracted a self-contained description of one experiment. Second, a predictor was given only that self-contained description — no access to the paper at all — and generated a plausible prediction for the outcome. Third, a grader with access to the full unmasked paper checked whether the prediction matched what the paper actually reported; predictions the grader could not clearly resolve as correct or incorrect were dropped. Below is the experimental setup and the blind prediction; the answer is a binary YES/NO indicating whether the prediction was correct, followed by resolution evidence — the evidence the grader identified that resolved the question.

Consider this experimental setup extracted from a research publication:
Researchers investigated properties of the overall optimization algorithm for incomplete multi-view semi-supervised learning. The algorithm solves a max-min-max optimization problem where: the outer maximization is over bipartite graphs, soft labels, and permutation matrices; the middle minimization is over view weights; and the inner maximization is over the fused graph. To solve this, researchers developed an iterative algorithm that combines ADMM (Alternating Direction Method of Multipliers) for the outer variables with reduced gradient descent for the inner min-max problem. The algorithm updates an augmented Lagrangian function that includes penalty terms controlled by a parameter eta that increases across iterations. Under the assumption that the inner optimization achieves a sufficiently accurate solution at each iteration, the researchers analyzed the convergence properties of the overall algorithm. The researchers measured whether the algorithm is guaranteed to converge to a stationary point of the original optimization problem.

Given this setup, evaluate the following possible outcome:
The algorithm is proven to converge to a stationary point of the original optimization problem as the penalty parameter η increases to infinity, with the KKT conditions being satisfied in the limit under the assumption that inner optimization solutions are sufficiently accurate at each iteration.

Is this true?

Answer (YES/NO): NO